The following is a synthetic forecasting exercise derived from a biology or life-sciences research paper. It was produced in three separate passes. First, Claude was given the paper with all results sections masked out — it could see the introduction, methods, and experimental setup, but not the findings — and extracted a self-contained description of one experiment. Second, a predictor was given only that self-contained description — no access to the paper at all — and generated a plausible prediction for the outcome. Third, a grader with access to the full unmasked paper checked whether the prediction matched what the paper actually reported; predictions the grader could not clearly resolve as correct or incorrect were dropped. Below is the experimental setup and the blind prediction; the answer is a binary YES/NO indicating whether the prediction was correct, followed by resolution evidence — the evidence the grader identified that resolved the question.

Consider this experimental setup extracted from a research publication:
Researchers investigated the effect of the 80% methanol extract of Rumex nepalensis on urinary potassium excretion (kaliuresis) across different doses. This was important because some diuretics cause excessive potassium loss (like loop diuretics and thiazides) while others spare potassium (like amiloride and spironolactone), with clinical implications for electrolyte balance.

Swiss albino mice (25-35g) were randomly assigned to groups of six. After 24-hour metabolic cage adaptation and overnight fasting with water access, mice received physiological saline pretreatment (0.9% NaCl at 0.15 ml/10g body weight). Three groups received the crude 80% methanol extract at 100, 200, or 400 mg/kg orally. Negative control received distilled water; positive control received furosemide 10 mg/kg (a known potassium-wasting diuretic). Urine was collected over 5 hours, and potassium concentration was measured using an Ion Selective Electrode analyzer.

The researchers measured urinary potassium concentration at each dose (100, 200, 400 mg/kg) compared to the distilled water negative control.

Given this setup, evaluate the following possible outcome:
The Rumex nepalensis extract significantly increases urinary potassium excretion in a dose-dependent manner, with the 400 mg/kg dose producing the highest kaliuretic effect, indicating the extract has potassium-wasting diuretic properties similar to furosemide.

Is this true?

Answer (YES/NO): NO